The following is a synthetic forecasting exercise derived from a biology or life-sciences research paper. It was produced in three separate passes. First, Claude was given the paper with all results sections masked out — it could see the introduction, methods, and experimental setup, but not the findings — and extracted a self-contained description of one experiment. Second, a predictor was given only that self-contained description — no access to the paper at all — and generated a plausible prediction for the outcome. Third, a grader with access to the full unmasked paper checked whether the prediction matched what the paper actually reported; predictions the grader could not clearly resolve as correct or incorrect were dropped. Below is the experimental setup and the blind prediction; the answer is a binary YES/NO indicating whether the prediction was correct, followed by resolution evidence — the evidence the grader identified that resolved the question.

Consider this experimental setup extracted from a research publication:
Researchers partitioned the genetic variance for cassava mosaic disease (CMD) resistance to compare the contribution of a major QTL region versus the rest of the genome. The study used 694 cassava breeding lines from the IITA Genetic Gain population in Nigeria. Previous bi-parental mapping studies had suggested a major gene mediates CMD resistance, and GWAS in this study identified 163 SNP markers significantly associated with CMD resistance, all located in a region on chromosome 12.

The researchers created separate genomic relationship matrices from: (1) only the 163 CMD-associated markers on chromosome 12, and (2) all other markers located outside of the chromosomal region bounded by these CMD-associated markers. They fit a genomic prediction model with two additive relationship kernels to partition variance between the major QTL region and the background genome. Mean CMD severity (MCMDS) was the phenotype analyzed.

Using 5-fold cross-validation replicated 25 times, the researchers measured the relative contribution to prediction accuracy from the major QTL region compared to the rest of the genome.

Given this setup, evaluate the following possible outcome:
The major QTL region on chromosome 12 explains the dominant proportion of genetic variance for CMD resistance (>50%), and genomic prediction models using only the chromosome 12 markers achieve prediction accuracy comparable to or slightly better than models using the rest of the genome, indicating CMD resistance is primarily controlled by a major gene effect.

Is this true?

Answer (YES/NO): NO